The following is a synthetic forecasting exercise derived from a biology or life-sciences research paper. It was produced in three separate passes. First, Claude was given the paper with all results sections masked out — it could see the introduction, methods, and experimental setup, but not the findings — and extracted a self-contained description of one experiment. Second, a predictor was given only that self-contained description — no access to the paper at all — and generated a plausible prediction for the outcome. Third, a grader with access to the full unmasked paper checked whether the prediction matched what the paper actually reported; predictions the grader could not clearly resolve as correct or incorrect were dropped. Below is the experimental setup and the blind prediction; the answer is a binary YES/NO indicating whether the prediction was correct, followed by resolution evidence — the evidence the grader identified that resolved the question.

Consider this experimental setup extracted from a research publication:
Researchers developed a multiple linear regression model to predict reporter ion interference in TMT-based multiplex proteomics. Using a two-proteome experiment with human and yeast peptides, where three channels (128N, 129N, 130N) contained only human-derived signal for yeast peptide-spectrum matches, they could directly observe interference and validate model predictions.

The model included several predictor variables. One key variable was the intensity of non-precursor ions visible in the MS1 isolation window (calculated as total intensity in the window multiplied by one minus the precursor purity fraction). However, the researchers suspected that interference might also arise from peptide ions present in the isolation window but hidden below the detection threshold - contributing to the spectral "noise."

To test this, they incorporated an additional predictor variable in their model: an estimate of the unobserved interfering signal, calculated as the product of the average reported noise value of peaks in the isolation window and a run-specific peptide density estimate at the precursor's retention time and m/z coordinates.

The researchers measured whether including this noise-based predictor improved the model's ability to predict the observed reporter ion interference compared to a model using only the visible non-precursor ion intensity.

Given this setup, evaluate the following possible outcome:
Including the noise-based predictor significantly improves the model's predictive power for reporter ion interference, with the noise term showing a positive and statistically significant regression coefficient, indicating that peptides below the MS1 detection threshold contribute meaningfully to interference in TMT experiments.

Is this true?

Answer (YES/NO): YES